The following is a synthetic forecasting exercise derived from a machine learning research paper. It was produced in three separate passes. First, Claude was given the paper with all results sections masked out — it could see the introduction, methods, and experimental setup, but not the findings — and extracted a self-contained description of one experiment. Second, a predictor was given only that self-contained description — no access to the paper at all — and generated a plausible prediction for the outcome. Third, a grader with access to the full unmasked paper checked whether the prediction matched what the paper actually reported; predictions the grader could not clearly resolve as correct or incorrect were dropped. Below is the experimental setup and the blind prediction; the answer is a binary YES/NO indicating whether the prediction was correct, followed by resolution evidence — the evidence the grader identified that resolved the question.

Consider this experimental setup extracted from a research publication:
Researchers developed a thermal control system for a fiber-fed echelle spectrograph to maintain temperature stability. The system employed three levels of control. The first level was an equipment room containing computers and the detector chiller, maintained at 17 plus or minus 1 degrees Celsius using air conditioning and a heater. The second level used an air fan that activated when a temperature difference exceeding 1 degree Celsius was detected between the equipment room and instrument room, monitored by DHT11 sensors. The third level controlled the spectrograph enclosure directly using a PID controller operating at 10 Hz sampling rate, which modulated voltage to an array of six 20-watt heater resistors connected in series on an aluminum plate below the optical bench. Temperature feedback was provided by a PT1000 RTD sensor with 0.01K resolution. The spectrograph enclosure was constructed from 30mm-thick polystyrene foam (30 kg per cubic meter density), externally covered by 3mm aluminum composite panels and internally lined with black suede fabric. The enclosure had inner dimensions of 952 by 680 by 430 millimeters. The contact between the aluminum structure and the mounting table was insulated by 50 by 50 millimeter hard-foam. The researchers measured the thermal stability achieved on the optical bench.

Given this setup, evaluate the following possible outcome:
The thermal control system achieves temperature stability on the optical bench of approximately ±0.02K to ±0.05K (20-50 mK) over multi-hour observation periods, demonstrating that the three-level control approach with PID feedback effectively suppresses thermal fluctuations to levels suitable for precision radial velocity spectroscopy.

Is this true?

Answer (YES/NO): NO